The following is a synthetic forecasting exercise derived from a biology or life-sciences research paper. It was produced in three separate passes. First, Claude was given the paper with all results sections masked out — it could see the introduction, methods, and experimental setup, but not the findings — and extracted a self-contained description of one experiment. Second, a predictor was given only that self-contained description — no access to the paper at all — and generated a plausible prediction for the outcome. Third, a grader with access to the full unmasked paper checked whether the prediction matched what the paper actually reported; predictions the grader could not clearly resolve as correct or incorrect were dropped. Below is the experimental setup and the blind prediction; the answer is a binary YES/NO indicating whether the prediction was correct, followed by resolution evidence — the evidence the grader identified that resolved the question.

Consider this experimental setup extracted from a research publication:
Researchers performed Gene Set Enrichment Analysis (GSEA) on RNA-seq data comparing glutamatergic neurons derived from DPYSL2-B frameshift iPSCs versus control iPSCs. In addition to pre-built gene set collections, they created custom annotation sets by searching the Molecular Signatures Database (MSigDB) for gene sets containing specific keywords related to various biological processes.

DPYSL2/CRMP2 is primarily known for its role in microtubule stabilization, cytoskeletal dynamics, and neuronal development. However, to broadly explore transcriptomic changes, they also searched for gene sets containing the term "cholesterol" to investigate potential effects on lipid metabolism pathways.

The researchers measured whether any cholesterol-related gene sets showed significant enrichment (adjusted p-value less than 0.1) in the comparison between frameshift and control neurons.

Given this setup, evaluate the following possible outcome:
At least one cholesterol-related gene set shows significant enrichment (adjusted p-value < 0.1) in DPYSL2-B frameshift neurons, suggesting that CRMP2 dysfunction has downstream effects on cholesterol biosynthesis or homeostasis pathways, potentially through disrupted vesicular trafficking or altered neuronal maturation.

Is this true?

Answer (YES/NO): YES